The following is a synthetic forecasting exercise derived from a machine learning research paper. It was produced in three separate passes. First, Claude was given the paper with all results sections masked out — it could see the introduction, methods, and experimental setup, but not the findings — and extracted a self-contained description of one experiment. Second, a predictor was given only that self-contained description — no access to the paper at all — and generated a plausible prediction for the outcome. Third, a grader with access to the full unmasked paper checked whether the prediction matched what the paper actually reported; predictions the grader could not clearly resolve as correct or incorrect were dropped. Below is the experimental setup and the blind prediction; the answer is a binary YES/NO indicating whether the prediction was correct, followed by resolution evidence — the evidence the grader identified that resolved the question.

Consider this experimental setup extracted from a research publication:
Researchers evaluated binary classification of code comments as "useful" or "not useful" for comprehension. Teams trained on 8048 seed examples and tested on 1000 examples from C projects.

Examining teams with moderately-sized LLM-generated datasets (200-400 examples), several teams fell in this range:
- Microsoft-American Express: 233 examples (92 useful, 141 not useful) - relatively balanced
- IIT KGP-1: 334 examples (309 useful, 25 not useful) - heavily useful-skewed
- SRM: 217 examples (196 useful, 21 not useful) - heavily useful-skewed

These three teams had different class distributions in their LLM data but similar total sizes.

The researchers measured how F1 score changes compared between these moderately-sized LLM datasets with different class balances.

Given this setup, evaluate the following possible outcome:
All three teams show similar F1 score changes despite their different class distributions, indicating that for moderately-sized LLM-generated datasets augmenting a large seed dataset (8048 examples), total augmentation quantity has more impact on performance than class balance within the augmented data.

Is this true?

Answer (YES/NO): NO